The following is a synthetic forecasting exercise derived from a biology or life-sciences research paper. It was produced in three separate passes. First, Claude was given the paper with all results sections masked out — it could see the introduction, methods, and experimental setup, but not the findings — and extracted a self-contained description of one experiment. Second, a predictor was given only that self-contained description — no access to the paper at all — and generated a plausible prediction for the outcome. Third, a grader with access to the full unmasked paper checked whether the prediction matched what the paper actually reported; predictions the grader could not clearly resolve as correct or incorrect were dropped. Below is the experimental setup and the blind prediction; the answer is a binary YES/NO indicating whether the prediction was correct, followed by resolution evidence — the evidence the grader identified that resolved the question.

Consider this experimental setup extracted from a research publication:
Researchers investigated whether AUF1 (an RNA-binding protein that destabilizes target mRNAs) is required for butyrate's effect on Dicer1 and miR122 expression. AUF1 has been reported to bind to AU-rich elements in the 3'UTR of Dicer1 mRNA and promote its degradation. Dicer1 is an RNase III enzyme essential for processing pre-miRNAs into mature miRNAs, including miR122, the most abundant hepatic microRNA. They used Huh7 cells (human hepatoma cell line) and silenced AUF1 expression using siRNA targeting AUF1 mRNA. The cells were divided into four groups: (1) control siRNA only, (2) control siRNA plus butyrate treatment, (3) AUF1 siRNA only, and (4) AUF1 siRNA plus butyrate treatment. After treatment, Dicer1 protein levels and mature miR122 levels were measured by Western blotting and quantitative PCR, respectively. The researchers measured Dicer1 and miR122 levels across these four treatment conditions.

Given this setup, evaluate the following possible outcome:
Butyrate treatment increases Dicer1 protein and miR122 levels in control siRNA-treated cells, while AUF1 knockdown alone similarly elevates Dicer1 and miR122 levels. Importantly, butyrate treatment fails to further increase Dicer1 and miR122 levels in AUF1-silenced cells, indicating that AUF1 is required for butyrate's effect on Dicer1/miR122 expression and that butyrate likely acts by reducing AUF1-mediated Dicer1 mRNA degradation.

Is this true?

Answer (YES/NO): NO